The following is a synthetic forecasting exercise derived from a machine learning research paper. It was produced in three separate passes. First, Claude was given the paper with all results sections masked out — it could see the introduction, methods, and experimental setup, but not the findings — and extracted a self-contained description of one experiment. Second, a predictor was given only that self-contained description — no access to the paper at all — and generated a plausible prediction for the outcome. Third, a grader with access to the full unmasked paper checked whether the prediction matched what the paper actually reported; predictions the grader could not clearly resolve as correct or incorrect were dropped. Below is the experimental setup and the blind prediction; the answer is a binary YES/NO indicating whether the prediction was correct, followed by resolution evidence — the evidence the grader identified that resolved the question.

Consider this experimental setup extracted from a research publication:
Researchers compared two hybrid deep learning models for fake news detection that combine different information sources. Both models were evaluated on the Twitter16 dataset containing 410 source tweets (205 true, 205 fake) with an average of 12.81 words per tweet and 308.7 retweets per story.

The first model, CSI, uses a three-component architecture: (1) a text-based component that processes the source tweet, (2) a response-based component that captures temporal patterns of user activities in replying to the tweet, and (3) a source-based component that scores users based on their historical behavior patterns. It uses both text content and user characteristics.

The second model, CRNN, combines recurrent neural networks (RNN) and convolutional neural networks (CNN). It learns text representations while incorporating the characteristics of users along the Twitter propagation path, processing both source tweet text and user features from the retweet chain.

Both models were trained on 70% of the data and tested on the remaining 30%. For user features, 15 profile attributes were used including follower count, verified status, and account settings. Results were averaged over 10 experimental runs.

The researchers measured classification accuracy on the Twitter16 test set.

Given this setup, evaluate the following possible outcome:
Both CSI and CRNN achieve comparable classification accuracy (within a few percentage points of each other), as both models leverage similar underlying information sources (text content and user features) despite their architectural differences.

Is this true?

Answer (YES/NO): YES